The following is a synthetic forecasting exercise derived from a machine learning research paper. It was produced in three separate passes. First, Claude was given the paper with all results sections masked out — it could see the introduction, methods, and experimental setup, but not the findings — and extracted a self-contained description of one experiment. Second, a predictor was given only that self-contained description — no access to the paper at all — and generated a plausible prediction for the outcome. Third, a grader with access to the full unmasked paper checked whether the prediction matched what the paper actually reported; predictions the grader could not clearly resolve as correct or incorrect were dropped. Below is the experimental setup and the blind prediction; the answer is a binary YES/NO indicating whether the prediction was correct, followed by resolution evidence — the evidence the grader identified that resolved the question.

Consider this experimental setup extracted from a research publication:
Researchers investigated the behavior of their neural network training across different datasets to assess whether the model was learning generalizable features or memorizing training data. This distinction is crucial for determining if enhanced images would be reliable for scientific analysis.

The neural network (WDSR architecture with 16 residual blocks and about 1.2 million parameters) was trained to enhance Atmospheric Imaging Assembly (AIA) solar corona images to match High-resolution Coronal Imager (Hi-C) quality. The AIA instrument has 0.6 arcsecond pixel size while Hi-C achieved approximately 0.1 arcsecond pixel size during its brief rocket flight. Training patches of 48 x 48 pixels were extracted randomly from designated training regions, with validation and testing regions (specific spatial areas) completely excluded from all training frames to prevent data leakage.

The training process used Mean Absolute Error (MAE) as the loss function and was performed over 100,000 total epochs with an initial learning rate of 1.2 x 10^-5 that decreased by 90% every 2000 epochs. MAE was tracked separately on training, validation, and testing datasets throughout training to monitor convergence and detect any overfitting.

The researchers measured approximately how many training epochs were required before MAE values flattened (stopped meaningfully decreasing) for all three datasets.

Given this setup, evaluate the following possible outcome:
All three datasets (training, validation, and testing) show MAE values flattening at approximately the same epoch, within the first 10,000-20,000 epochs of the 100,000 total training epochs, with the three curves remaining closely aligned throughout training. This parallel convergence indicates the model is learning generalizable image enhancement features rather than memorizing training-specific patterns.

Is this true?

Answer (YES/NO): NO